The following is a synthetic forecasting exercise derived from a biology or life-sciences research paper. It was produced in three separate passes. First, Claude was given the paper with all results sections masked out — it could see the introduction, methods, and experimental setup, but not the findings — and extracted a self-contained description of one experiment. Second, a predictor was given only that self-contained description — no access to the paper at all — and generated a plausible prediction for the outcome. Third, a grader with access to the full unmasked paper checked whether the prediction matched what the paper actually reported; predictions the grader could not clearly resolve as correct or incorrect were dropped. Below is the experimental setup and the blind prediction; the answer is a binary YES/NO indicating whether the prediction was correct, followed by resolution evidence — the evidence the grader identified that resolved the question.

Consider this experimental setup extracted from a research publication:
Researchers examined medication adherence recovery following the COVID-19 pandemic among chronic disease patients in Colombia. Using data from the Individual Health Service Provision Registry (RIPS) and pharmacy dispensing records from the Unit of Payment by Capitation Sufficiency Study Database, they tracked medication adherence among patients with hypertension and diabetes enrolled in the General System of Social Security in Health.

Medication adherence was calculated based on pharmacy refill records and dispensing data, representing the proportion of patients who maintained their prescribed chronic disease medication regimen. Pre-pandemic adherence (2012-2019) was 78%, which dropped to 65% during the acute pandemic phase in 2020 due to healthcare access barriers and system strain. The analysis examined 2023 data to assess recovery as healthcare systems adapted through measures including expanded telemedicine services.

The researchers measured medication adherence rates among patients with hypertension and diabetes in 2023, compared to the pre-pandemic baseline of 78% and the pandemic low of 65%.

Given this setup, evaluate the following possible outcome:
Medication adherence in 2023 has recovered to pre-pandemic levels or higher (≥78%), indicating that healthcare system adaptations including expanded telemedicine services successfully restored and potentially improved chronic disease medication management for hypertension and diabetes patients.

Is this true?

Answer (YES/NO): YES